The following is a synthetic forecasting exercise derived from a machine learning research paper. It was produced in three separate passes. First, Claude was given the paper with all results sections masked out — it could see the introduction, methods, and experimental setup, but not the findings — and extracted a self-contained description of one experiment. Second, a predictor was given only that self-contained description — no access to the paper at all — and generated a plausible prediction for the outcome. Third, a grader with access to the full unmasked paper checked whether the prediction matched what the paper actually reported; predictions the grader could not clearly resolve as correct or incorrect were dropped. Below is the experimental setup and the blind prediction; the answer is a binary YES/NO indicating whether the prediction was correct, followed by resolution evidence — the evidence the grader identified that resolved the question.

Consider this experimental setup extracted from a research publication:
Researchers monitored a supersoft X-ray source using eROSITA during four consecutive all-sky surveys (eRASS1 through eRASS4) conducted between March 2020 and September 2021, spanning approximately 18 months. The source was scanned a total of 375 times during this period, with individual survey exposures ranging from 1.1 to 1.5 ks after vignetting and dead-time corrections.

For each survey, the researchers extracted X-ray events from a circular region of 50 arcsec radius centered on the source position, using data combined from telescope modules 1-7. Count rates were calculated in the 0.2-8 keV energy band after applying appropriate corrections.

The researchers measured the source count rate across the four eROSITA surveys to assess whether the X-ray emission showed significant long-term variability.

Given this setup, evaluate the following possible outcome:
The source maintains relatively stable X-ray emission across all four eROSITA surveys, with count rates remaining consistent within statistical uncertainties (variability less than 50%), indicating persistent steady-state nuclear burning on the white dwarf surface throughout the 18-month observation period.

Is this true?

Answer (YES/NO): NO